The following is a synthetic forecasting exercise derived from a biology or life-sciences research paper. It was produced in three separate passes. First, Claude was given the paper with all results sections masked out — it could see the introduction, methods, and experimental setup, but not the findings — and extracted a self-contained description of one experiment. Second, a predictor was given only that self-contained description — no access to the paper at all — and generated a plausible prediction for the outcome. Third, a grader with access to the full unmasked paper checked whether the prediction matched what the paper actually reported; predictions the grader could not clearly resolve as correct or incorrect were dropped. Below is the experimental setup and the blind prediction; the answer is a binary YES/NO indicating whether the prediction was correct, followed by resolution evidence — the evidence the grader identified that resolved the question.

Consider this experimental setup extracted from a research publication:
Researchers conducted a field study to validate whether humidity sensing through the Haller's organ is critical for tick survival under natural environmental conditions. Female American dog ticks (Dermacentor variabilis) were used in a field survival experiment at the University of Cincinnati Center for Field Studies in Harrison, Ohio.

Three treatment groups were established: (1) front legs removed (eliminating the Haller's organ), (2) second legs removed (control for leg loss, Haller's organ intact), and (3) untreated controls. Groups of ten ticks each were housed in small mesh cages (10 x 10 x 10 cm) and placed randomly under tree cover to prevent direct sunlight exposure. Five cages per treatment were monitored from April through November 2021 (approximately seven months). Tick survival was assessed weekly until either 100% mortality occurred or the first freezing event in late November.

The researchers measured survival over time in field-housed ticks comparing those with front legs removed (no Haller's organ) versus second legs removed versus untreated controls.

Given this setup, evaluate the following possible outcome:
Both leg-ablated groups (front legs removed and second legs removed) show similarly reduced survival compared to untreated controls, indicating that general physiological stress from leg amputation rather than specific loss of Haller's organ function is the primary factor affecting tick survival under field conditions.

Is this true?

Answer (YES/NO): NO